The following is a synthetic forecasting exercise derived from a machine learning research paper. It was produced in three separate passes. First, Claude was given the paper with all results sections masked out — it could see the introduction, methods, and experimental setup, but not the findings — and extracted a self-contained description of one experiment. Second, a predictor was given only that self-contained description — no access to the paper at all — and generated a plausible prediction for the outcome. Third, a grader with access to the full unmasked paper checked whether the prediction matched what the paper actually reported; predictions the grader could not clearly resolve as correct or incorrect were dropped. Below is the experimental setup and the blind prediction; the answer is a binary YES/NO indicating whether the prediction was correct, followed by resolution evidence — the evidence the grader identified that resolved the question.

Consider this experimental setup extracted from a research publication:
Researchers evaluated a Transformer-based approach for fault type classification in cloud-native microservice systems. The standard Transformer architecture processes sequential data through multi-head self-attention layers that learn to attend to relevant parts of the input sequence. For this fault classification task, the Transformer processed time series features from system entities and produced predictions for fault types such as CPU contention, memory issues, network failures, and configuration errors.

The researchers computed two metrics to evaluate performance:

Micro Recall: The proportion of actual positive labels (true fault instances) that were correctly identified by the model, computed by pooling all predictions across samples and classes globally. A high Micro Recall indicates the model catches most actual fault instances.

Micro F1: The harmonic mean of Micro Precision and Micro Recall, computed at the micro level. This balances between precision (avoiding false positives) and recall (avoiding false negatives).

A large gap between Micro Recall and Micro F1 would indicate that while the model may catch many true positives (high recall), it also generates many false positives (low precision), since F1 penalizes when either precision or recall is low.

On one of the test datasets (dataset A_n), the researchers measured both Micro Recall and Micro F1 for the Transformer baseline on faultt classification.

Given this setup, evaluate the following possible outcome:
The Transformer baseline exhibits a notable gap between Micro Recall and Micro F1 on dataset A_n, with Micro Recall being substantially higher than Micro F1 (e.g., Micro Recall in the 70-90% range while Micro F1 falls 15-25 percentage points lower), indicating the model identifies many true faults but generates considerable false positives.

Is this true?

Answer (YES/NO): NO